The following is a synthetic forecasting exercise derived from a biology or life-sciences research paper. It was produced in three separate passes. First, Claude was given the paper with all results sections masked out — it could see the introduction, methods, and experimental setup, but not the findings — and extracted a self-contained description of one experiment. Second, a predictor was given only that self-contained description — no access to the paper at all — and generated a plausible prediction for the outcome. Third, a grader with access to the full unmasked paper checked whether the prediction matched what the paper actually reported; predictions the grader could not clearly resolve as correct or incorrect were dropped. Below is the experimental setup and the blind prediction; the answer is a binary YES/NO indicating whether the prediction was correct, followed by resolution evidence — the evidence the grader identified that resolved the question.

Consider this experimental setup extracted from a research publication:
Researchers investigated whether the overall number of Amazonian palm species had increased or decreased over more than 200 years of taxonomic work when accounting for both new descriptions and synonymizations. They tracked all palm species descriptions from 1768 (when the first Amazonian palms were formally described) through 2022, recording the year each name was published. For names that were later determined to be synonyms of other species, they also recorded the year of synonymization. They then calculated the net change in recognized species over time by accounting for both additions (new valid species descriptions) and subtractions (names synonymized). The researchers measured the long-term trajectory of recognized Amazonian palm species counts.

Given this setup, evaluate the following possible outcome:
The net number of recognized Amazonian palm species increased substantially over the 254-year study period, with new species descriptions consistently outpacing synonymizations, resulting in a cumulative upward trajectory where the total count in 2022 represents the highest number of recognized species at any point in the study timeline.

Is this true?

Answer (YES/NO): NO